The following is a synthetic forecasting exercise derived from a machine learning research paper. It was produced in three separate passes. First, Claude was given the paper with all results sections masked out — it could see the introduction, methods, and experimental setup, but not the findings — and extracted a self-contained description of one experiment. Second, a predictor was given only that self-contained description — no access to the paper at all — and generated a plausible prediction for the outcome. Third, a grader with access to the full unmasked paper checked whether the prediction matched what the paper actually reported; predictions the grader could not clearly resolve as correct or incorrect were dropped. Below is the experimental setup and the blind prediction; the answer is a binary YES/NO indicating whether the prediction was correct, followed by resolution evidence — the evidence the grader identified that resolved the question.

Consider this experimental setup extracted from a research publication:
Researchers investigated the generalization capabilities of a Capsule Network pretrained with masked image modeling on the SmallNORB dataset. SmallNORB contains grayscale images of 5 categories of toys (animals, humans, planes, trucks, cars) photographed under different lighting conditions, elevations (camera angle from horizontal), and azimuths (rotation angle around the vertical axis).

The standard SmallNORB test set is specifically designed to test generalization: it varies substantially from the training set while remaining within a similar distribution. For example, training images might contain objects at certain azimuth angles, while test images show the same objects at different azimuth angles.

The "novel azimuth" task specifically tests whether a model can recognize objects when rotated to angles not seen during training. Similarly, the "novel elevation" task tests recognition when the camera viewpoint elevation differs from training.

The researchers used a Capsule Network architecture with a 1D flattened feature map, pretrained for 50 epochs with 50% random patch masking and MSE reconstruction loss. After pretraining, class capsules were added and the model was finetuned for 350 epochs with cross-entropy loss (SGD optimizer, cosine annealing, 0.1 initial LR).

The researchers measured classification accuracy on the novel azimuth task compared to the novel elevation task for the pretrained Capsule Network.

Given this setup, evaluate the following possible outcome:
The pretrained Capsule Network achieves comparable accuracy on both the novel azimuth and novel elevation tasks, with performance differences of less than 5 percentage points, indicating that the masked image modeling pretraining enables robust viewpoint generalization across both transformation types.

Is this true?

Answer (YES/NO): YES